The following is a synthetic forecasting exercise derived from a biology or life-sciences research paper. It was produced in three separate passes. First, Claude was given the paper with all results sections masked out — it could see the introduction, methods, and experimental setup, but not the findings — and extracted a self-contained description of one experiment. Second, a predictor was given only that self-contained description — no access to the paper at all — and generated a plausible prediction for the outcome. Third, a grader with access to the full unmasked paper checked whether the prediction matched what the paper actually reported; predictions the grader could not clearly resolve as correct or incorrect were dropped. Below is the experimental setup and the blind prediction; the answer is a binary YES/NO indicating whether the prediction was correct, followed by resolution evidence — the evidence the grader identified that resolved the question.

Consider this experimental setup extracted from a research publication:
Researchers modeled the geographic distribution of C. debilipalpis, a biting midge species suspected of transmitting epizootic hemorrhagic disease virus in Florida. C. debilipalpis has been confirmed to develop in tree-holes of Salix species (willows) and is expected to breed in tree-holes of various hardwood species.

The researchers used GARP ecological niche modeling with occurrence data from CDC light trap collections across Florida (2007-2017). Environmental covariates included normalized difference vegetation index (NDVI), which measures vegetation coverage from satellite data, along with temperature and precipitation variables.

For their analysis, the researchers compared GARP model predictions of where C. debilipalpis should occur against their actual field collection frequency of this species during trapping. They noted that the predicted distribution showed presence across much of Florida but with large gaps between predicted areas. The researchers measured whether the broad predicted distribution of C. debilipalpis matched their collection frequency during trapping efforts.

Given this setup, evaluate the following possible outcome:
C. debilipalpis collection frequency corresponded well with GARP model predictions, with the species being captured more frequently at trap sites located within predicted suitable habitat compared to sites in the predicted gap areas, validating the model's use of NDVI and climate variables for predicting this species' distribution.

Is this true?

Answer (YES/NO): NO